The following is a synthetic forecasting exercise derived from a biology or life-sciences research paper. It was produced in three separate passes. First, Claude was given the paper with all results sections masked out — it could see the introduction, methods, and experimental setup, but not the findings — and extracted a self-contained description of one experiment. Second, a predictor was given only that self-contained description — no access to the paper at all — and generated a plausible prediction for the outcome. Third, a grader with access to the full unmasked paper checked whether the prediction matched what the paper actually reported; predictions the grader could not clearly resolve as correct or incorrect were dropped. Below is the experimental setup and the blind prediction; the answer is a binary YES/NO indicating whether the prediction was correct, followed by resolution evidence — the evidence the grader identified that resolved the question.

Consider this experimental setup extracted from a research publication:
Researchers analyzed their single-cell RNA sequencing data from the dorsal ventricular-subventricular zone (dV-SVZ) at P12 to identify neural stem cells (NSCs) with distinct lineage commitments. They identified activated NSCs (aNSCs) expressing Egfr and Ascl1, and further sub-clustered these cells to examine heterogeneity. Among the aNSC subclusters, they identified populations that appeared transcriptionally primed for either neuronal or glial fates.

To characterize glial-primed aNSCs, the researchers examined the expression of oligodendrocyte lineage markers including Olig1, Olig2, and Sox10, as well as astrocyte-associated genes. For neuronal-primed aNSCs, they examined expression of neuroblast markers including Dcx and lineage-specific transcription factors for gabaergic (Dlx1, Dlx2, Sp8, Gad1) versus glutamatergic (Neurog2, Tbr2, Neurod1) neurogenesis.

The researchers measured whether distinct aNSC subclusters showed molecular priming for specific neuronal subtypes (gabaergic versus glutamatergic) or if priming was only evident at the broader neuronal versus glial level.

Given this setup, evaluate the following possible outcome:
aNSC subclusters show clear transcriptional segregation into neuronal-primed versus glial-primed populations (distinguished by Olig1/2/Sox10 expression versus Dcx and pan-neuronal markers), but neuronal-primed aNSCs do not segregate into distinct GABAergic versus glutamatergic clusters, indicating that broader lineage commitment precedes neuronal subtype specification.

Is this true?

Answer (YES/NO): NO